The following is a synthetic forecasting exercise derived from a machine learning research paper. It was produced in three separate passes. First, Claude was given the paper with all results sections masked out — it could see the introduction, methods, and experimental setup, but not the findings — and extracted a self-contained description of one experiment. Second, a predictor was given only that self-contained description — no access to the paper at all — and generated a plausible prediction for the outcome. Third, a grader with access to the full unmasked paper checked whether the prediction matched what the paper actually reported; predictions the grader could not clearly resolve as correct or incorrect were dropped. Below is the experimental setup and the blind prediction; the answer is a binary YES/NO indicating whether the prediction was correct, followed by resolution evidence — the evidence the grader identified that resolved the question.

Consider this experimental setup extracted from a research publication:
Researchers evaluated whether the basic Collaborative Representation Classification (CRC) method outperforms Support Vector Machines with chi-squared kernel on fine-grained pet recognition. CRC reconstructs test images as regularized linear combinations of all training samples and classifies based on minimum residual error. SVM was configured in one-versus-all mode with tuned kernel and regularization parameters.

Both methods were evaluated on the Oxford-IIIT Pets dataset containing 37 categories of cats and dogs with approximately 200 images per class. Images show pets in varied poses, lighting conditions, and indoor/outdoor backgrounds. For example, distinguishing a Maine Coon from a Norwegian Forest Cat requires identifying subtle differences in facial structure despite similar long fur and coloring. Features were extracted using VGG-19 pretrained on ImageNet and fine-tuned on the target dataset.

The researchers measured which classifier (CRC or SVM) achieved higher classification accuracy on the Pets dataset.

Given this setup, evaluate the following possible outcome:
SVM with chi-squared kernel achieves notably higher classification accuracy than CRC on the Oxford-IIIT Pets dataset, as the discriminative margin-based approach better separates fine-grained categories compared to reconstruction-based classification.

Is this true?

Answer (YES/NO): NO